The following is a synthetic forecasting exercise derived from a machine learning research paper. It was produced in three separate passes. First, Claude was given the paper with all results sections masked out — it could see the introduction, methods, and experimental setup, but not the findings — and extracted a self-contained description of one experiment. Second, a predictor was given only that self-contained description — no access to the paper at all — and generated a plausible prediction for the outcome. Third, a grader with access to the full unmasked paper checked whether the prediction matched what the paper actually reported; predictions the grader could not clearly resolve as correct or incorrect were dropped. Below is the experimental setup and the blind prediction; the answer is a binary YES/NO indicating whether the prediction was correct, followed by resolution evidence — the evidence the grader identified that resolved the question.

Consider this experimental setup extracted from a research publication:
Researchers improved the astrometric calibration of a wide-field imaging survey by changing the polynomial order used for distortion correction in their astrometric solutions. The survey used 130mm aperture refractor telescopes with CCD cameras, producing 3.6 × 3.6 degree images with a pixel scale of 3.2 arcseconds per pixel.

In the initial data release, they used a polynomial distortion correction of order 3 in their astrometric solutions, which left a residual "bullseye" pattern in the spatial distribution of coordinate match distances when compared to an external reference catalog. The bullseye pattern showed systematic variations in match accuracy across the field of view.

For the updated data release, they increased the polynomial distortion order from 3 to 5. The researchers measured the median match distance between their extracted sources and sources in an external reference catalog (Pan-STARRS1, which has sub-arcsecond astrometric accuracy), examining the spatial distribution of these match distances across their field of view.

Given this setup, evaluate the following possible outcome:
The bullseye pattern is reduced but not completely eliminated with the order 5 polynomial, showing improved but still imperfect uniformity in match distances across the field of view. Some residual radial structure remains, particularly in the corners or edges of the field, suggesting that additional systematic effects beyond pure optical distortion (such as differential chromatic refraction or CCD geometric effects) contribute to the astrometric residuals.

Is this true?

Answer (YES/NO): NO